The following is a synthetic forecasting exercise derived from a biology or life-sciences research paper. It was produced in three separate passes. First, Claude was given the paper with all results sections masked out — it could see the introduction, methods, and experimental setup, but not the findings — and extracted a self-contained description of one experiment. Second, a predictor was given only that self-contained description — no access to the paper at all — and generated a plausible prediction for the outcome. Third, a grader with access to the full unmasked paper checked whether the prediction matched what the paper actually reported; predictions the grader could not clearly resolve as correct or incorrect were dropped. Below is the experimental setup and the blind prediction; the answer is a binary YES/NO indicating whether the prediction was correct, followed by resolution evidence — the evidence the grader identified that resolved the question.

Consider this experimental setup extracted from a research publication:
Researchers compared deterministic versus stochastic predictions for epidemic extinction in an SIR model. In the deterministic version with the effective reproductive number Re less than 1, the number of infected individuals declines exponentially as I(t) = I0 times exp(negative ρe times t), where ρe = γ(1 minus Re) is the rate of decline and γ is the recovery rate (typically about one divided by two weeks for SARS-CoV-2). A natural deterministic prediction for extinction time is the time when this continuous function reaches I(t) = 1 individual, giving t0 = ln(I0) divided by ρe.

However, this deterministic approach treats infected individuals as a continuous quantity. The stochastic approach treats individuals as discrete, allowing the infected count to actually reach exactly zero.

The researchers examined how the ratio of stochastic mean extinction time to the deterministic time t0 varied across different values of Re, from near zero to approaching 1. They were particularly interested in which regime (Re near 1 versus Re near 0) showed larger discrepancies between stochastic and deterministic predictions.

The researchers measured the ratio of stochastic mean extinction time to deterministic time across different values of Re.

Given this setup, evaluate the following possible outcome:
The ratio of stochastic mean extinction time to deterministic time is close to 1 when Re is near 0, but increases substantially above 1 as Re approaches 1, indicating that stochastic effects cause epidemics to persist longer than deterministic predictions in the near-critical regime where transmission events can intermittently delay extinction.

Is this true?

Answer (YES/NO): NO